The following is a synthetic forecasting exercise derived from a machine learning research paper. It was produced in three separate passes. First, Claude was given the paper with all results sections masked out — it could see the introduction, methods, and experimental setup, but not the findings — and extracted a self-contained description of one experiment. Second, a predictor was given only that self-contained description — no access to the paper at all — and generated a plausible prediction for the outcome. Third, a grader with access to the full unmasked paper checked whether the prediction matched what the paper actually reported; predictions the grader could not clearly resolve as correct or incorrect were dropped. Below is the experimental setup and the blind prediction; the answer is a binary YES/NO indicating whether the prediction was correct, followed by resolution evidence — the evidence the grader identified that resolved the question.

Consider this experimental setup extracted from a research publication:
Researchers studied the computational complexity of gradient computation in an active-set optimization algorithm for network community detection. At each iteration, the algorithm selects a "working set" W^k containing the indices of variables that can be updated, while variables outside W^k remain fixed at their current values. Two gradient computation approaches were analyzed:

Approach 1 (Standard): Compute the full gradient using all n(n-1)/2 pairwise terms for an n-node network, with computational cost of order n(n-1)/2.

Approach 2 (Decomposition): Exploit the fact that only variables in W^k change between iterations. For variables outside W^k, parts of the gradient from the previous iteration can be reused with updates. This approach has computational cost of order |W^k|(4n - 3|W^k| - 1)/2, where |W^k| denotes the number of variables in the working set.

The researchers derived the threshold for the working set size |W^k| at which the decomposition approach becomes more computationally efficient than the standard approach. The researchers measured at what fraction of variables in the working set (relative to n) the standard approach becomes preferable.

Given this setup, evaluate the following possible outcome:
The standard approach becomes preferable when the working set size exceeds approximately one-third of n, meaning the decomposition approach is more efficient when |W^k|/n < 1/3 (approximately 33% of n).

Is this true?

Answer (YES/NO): YES